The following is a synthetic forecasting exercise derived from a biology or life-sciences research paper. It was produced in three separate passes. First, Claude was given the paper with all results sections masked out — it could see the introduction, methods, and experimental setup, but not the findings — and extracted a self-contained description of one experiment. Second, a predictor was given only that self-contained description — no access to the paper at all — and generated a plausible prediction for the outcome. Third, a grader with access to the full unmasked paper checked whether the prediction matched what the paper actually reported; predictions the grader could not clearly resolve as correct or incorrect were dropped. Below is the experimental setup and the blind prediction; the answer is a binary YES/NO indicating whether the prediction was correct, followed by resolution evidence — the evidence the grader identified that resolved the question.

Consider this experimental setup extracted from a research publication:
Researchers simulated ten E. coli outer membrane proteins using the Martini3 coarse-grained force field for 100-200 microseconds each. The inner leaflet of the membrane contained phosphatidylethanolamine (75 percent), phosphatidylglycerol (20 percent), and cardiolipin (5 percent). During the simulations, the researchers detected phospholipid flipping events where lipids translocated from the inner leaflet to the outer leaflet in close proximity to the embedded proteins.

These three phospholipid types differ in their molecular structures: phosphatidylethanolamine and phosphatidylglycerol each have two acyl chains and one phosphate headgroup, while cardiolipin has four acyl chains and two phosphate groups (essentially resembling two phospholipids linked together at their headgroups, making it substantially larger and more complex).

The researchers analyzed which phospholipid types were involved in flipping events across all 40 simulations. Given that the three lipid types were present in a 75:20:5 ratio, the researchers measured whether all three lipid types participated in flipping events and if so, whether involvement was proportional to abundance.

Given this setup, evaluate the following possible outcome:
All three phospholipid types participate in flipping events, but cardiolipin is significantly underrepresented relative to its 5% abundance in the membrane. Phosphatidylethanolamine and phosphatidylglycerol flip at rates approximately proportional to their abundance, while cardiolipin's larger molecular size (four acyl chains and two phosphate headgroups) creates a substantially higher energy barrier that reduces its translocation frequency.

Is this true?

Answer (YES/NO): NO